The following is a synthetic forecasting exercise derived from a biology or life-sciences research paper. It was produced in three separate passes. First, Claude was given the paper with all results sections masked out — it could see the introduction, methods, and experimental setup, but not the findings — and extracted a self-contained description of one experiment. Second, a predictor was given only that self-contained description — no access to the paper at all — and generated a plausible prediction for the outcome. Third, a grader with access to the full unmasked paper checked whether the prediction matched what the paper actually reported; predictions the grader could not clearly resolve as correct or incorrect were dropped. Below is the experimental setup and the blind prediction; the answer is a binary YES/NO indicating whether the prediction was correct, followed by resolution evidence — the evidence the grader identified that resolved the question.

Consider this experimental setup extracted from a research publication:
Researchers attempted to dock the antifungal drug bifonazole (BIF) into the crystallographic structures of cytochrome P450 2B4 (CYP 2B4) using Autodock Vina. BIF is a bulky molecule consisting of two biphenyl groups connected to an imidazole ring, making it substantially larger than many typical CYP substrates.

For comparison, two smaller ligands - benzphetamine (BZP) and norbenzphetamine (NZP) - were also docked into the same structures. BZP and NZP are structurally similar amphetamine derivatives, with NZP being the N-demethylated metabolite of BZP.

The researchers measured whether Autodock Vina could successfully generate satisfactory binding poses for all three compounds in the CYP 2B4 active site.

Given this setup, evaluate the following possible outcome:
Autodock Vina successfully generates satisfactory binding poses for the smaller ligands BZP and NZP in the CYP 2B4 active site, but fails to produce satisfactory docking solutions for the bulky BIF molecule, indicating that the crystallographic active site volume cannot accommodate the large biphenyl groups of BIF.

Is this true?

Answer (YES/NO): NO